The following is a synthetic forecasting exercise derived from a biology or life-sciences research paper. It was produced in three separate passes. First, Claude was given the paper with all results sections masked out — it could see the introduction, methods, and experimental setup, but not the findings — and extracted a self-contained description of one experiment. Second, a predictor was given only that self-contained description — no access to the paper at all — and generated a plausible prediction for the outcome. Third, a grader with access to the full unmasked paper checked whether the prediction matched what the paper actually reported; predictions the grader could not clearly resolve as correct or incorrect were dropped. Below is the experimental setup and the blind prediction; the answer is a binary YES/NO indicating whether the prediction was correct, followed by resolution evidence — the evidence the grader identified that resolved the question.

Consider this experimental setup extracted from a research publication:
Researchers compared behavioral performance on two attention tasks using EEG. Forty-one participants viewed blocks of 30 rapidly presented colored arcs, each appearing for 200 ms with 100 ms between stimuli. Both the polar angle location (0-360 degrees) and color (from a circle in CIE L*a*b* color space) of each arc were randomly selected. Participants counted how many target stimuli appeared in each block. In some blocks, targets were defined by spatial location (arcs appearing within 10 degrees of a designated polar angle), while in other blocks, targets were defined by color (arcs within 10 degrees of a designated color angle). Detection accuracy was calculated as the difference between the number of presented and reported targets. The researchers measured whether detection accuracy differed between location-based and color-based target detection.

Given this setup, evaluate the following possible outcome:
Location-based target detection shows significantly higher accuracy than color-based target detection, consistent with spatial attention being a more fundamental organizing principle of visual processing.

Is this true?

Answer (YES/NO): YES